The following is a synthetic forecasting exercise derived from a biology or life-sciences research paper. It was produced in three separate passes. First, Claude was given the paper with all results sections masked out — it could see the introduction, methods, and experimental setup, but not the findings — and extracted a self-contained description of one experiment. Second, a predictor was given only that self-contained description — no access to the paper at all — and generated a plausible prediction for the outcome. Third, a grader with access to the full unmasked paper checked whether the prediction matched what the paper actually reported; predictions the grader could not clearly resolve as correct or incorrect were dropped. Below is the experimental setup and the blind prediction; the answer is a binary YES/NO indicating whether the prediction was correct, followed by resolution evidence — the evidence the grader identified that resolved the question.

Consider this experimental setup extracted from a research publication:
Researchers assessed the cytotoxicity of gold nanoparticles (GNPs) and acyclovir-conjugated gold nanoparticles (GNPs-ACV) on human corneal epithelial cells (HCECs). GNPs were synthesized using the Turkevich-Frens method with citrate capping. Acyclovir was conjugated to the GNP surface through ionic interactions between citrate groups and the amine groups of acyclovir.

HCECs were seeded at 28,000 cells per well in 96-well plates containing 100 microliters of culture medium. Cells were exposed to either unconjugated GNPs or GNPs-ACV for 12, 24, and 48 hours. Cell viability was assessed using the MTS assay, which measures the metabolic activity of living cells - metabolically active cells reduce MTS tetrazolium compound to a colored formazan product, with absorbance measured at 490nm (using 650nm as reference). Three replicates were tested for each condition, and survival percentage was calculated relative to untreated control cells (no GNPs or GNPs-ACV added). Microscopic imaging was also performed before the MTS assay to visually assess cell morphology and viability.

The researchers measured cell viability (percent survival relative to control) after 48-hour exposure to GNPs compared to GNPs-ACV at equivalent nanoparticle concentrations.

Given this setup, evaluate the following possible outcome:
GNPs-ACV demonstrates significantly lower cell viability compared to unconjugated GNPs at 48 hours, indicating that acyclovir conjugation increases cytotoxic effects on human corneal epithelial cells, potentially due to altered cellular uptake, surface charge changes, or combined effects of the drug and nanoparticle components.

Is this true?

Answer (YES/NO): NO